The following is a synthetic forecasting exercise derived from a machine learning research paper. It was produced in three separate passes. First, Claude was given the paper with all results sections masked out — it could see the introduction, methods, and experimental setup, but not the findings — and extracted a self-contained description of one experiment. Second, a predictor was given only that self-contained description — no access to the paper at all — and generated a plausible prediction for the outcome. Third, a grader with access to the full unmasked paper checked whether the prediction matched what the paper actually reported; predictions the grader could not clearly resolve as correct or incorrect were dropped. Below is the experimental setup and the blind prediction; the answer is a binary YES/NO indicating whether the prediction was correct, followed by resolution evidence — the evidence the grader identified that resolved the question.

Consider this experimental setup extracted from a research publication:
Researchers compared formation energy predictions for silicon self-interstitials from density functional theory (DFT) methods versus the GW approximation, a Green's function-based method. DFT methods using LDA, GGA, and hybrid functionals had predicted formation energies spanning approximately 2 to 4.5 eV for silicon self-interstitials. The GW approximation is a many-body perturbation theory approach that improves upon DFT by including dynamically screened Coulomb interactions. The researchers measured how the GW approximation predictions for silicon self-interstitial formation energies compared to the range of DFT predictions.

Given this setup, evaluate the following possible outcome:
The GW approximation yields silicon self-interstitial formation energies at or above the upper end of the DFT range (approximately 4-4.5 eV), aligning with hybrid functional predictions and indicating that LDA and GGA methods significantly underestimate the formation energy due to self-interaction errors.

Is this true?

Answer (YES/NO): YES